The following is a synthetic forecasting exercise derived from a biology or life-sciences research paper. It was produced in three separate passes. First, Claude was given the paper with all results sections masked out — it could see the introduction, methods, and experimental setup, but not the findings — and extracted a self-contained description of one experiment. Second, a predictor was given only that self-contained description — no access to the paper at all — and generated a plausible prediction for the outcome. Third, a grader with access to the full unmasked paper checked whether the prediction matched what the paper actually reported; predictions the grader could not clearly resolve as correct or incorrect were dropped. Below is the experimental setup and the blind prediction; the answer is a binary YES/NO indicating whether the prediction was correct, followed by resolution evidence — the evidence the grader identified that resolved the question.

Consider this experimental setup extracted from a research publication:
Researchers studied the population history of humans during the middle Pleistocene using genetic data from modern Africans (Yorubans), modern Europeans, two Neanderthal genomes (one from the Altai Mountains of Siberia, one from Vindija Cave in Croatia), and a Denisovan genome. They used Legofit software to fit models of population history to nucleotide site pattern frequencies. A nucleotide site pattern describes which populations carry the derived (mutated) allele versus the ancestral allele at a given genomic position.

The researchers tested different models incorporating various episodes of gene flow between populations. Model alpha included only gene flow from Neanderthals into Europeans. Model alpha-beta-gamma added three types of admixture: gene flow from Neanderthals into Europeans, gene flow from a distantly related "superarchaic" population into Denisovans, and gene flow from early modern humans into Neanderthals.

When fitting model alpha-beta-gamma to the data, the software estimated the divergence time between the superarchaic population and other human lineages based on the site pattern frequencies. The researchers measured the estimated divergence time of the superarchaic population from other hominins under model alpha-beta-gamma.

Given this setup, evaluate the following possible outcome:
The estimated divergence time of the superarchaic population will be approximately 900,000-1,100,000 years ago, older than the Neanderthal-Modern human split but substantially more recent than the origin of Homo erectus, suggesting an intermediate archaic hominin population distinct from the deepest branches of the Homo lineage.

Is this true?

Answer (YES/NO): NO